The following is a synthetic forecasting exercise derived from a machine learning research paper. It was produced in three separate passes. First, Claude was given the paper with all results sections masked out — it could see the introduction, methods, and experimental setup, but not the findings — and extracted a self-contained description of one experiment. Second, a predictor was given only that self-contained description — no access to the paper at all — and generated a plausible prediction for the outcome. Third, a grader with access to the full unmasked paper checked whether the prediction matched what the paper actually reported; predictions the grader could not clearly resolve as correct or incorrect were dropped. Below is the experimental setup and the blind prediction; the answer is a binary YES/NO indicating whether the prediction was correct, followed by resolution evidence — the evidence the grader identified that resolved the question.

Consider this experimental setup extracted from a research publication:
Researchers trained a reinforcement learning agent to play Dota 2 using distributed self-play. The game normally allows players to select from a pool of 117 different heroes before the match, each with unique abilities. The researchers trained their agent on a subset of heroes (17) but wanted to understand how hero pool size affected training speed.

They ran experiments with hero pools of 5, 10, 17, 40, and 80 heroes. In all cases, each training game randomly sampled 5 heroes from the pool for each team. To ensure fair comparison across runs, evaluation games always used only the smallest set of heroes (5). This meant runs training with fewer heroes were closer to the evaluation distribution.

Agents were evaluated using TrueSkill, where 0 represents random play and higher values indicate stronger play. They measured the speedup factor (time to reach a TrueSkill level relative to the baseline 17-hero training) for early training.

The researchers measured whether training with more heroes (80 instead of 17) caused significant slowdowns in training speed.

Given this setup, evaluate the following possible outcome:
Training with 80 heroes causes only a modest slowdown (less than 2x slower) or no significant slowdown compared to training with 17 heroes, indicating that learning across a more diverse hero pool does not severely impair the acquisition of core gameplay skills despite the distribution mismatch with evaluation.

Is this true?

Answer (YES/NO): YES